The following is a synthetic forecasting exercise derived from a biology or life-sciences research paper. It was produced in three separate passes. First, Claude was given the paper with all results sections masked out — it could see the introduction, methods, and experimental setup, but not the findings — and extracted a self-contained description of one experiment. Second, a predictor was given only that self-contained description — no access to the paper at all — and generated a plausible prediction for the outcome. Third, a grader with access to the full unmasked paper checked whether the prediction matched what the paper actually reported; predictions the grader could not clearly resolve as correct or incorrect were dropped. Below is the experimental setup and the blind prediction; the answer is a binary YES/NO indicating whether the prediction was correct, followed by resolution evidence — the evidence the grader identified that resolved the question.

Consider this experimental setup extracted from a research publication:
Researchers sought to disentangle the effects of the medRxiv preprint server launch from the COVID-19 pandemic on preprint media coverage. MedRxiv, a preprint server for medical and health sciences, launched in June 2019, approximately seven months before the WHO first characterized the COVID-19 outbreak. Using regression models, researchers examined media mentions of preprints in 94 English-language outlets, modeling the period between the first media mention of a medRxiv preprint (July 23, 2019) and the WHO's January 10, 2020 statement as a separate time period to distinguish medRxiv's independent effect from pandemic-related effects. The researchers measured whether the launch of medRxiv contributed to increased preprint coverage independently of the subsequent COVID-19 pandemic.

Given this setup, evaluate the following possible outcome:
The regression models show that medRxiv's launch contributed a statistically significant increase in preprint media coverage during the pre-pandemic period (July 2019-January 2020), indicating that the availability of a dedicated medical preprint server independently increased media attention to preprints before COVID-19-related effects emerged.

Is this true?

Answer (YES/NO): NO